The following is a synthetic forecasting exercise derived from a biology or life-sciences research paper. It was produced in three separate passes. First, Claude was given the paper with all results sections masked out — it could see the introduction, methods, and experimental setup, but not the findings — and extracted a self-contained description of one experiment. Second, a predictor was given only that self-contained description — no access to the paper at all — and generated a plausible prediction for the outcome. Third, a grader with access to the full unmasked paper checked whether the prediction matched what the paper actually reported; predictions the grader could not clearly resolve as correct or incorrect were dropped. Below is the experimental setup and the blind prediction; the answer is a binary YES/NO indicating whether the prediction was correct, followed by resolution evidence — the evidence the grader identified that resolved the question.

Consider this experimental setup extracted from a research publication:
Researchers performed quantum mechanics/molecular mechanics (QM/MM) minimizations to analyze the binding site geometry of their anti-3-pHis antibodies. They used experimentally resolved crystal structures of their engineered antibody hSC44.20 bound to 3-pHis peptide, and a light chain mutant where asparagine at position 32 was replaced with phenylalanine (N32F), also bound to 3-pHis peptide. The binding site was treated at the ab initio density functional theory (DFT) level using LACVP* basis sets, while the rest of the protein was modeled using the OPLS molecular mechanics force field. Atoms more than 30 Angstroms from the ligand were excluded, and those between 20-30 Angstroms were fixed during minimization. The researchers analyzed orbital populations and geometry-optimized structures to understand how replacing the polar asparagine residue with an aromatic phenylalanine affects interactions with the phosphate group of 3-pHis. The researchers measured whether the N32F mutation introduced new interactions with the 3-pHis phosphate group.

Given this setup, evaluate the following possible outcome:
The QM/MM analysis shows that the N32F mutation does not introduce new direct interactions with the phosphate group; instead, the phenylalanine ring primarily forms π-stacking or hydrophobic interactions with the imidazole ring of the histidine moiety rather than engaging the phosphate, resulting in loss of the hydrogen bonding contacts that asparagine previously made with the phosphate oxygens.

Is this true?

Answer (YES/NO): YES